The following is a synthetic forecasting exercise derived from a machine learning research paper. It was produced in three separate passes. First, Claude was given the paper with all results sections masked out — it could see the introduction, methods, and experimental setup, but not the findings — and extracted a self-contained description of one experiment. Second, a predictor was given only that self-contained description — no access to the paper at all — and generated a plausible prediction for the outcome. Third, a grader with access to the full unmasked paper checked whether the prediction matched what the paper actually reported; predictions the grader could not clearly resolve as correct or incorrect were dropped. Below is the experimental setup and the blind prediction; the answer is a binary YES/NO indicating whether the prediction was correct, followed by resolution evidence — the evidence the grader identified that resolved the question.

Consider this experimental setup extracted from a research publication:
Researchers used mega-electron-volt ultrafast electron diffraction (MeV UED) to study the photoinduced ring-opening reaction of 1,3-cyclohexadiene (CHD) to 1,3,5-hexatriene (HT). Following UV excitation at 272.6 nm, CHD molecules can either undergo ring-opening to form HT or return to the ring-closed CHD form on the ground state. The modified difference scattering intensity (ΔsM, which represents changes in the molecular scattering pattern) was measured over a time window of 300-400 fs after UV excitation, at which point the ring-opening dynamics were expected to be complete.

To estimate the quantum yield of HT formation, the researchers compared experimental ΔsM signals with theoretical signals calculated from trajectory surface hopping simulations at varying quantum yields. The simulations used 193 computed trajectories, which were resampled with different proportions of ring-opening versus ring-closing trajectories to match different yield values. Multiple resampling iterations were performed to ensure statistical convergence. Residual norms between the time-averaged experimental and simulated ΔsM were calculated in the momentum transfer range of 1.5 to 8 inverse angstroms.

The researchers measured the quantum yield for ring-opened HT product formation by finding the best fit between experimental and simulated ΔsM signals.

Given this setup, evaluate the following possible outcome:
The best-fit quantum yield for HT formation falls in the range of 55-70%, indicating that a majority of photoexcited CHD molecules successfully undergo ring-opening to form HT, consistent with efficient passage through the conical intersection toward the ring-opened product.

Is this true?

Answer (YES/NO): NO